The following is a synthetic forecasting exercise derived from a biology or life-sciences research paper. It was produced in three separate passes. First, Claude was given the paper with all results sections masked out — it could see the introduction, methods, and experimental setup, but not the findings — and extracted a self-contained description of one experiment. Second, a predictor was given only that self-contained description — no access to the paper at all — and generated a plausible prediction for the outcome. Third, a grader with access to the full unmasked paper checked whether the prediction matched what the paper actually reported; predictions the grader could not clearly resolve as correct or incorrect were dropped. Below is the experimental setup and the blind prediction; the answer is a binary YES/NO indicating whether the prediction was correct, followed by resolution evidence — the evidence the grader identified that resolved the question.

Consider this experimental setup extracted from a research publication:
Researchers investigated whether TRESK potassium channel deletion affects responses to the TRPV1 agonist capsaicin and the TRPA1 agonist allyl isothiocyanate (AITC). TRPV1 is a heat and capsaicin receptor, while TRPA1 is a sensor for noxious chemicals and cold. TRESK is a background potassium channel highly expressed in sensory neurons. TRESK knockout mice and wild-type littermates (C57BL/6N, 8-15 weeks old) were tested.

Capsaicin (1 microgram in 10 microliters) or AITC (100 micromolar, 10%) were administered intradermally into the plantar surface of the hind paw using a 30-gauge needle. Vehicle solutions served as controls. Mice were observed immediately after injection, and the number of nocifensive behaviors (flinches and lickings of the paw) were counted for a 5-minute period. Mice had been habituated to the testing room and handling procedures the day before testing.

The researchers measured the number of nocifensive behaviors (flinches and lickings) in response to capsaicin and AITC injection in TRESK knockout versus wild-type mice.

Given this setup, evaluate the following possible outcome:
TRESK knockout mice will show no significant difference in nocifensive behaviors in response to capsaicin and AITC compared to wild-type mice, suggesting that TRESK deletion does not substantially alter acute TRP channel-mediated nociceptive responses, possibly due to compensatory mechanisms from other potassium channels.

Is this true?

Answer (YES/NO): NO